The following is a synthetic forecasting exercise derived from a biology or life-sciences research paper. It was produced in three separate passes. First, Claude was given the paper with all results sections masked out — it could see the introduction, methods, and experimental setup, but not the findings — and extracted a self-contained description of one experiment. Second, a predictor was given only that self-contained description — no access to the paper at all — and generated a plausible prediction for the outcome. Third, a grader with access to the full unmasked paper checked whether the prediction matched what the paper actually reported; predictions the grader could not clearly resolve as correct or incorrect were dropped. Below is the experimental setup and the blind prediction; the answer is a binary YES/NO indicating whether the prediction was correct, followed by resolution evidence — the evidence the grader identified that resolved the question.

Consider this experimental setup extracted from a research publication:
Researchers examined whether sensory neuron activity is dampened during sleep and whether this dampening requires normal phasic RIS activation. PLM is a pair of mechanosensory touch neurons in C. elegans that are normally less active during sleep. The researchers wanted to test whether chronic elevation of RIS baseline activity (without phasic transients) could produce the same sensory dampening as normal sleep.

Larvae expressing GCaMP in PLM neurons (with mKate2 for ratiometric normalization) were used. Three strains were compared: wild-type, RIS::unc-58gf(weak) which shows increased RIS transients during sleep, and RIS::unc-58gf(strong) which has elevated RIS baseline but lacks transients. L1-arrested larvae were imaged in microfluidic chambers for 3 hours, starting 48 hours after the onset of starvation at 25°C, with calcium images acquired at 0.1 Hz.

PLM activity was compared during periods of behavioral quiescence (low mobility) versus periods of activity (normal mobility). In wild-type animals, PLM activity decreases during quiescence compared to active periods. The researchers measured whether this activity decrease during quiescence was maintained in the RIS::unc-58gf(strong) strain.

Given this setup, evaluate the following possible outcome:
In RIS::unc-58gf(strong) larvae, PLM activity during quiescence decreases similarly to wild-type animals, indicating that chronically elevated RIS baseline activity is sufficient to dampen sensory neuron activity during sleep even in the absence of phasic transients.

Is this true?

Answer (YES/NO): NO